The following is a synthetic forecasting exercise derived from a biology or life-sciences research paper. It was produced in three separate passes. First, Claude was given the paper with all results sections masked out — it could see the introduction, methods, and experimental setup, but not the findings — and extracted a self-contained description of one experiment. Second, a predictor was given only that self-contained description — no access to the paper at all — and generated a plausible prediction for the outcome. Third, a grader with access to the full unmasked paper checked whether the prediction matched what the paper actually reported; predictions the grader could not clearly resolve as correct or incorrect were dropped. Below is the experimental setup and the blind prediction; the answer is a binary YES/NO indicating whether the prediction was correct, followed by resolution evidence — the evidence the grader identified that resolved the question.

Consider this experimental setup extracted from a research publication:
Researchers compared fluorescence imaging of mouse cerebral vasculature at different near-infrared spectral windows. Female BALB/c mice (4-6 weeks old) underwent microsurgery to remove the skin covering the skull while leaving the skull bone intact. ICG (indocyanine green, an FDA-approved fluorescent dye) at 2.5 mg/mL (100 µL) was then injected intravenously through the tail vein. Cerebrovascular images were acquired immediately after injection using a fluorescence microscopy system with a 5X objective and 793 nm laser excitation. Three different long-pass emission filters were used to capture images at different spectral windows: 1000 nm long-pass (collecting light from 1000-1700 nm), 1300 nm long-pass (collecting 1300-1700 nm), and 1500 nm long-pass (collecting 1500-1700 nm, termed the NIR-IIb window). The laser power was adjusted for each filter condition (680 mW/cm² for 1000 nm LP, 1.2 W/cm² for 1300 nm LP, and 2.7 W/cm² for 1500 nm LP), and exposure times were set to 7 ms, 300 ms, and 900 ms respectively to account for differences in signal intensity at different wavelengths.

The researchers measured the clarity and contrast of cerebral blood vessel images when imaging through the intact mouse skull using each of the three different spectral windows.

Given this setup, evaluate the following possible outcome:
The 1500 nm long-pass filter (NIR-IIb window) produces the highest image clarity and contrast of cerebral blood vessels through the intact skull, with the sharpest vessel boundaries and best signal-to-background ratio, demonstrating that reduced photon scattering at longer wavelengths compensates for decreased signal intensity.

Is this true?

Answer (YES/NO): YES